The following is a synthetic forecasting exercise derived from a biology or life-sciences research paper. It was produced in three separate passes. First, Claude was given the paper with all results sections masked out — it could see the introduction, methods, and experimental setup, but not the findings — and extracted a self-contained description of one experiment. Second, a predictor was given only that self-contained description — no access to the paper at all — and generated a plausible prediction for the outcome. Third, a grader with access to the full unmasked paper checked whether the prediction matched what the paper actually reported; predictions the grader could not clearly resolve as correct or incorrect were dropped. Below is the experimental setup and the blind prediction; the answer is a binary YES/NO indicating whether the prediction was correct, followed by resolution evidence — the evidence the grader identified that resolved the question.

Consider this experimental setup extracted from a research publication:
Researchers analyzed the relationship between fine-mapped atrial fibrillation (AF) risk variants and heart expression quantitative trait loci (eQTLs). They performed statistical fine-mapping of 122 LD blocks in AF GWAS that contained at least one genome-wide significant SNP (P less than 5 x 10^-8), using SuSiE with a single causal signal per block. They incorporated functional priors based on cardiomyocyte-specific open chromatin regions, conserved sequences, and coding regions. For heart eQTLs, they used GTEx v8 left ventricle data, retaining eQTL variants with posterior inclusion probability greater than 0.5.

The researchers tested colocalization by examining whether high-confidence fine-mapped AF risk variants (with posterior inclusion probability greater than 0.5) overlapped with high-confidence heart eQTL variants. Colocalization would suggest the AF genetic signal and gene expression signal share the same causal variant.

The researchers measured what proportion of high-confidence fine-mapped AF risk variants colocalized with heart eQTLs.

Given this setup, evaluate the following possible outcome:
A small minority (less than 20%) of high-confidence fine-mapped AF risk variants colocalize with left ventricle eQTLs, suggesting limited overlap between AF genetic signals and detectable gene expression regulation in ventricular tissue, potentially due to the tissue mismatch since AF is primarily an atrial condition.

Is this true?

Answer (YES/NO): YES